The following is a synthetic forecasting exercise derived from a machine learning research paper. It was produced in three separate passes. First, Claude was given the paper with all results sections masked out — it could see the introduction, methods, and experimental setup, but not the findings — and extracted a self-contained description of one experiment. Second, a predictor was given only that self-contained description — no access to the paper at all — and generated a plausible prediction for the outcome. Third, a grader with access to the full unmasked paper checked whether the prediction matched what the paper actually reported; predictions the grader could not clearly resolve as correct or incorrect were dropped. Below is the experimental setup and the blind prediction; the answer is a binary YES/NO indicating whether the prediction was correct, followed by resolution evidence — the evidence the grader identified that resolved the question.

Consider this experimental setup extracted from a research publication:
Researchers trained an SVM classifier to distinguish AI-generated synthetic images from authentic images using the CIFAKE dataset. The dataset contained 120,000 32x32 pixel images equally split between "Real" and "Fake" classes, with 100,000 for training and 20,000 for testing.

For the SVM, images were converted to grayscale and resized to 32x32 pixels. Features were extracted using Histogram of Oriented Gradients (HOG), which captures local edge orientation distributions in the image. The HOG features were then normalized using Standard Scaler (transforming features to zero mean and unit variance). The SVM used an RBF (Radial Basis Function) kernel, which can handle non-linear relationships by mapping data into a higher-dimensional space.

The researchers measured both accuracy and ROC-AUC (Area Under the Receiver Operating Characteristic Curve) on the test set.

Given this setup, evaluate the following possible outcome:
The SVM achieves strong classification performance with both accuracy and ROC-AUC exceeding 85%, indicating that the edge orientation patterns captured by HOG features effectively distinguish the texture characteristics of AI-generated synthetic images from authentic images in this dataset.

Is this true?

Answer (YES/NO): NO